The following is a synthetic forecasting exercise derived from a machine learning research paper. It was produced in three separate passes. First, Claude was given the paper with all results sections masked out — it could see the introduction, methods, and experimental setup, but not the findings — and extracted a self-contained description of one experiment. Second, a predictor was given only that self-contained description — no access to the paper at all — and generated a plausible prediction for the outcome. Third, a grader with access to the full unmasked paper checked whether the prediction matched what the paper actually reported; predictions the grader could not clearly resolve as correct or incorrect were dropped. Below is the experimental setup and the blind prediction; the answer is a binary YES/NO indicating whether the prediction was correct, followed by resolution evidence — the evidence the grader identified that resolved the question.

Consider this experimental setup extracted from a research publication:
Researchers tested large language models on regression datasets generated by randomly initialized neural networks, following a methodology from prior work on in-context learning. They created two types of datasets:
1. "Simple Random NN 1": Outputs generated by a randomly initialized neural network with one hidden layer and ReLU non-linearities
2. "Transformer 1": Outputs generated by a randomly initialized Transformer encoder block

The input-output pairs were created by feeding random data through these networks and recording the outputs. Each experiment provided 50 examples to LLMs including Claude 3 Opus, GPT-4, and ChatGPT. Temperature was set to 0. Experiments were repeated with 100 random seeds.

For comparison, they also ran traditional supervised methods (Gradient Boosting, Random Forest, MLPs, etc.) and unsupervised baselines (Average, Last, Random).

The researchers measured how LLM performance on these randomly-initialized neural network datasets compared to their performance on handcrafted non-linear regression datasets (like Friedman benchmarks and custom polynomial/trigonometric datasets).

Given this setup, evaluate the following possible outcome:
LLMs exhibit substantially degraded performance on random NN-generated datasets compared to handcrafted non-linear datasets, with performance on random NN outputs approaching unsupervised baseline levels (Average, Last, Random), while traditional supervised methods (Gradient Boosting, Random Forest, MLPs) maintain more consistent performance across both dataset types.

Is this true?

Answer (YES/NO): NO